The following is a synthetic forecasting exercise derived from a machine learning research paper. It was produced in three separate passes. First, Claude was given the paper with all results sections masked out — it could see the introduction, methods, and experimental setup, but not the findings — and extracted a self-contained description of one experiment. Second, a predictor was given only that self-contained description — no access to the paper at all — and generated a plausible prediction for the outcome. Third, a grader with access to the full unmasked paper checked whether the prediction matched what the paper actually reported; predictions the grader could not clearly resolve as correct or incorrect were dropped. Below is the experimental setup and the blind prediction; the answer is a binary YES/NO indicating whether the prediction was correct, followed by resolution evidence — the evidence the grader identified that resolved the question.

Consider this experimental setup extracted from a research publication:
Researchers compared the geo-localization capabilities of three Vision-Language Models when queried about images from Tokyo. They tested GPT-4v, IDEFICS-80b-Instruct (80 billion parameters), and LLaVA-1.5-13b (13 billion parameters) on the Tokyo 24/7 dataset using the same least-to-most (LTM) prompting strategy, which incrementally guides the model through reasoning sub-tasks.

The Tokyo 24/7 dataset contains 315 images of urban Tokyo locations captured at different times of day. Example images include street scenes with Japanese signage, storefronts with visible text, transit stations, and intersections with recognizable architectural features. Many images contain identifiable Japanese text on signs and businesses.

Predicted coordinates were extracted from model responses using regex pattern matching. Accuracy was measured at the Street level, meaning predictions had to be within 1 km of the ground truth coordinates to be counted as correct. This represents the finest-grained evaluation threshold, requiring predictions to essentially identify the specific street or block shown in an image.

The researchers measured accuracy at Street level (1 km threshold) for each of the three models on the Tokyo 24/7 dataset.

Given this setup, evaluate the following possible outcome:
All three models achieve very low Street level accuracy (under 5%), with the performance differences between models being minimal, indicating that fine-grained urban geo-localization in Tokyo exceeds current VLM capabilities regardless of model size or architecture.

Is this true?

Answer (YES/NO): NO